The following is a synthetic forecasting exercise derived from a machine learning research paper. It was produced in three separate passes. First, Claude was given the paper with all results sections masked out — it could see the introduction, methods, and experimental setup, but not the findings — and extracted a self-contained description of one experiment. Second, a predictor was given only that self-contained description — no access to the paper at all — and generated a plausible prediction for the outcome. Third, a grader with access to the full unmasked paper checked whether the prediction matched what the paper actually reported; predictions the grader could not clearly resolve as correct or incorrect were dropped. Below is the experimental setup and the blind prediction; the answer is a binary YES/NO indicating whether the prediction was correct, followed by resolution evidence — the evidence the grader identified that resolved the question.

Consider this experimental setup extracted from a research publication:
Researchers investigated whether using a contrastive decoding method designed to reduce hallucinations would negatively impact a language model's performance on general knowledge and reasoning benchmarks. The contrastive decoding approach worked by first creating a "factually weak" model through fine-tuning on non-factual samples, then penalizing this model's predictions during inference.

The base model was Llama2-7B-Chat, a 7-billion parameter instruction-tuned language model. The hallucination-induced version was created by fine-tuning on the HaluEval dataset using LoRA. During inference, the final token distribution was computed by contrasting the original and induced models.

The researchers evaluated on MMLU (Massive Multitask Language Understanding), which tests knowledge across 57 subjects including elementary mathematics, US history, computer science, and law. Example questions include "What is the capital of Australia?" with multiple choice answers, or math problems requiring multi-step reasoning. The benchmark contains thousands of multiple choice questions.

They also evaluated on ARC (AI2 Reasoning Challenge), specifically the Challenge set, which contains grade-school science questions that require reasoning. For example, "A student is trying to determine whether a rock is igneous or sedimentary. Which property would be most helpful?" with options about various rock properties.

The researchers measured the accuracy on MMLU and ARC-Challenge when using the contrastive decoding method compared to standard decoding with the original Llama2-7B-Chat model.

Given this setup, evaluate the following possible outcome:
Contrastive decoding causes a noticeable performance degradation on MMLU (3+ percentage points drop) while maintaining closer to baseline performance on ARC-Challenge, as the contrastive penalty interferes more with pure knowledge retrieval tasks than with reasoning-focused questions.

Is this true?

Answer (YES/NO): NO